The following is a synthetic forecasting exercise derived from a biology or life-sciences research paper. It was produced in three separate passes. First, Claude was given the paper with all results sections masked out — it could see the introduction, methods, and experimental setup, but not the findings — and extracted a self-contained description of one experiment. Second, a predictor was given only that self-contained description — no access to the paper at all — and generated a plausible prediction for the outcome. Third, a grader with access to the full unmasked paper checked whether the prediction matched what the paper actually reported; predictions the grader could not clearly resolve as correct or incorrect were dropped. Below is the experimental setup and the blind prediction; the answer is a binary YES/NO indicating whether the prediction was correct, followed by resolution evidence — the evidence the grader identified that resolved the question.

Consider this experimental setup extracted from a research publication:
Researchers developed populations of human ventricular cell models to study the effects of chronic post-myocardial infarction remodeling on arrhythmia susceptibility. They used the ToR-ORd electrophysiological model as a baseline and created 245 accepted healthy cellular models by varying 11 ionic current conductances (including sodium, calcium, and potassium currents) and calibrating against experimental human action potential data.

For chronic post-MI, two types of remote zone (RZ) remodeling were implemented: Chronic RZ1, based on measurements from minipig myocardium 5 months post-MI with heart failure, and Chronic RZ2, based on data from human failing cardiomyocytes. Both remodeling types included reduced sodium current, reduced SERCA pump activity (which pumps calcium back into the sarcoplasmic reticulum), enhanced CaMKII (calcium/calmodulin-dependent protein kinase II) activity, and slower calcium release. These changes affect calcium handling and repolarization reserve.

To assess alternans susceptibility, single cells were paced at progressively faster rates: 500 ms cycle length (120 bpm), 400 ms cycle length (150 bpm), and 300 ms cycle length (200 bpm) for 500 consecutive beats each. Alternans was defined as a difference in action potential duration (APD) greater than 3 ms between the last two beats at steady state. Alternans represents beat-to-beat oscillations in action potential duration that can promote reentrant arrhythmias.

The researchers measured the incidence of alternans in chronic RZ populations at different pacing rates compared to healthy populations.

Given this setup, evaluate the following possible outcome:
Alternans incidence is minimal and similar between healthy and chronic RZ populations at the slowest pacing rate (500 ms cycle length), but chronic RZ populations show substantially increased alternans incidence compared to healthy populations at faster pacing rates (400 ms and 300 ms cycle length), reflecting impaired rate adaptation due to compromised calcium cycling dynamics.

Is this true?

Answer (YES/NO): NO